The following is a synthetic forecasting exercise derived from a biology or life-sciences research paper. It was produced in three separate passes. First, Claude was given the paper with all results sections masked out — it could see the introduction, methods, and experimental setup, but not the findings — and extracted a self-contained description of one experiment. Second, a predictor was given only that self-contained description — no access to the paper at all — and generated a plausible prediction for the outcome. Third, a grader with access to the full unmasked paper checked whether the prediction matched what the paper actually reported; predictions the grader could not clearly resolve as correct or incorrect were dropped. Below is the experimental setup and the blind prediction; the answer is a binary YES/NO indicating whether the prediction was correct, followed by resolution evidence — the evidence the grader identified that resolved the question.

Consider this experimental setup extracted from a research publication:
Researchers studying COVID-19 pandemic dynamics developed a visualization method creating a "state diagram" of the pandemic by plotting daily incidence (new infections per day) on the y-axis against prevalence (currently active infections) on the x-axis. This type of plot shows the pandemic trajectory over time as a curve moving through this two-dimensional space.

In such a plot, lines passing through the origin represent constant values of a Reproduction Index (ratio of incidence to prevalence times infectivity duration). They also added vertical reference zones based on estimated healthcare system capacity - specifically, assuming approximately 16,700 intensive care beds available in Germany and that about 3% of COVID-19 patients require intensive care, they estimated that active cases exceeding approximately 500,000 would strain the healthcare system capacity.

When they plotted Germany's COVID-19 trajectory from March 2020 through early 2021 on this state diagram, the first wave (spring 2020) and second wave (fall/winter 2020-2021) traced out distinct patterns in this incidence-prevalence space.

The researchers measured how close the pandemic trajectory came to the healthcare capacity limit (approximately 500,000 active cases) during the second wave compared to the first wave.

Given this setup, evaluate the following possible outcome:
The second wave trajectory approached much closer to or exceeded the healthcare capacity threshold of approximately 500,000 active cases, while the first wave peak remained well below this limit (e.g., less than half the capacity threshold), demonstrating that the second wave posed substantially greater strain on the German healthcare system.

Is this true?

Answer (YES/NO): YES